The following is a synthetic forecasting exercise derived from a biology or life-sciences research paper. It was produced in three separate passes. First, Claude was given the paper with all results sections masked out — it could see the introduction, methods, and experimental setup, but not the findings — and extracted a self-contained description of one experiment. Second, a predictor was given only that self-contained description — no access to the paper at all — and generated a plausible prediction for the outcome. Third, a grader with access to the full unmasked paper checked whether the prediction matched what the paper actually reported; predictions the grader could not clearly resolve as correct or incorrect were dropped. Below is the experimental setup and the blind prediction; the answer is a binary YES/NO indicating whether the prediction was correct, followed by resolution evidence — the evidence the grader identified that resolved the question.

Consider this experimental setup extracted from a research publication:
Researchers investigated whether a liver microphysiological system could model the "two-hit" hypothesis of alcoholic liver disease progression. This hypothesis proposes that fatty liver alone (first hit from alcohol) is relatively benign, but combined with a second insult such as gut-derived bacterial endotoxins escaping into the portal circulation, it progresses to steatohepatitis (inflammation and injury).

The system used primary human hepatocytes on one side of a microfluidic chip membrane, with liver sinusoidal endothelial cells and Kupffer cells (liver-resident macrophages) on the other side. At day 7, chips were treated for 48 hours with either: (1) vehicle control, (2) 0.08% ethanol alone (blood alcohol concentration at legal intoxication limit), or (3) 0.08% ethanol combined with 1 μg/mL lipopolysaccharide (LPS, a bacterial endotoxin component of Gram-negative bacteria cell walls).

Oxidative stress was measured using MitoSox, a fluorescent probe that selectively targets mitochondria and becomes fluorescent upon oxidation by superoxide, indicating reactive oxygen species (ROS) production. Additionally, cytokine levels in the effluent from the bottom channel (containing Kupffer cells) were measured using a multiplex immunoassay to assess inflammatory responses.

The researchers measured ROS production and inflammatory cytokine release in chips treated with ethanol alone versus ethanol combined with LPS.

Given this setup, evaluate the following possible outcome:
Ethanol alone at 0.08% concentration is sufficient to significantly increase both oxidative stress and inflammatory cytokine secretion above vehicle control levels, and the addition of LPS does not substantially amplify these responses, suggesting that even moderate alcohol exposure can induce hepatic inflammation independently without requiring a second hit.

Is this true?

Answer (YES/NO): NO